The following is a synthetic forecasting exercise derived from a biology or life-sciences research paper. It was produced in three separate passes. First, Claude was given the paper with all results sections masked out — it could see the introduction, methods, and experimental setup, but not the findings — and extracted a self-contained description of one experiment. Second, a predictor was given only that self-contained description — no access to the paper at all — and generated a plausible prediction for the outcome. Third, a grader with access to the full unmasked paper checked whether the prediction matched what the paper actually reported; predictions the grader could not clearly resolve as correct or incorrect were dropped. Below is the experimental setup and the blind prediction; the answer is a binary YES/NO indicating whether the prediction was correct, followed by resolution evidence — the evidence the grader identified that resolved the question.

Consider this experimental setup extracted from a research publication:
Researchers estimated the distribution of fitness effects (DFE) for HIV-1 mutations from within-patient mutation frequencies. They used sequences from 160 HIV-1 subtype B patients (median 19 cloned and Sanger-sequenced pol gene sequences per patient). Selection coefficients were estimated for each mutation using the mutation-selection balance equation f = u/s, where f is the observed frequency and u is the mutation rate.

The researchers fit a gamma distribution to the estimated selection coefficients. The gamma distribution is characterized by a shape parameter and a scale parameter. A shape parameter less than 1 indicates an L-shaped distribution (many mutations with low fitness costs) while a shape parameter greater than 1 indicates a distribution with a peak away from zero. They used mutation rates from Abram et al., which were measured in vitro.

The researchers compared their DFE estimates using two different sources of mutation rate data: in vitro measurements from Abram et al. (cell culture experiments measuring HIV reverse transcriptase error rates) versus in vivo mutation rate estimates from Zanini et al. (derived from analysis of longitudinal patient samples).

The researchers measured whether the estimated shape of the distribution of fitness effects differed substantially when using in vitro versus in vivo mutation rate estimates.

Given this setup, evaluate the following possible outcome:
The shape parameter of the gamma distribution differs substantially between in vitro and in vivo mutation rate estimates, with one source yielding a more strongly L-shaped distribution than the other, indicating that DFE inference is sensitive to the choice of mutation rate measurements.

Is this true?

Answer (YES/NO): NO